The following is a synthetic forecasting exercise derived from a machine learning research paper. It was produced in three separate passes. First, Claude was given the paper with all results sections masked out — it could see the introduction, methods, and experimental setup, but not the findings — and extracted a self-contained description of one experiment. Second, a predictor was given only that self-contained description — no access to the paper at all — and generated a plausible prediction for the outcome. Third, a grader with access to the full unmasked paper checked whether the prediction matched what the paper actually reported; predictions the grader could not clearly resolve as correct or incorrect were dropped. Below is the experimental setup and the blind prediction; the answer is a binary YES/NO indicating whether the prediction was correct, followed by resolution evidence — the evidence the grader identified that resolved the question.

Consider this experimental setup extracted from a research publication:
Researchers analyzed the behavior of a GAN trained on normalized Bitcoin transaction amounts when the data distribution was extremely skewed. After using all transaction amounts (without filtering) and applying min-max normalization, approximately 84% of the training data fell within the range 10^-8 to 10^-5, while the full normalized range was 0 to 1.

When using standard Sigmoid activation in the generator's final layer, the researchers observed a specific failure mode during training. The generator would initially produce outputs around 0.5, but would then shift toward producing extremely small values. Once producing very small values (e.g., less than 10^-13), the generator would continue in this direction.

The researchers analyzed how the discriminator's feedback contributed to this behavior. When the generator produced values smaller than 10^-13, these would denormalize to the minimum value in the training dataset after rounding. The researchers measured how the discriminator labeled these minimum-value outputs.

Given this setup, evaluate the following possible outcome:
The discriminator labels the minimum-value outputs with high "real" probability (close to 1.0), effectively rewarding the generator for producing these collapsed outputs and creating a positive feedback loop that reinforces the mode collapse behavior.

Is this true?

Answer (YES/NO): YES